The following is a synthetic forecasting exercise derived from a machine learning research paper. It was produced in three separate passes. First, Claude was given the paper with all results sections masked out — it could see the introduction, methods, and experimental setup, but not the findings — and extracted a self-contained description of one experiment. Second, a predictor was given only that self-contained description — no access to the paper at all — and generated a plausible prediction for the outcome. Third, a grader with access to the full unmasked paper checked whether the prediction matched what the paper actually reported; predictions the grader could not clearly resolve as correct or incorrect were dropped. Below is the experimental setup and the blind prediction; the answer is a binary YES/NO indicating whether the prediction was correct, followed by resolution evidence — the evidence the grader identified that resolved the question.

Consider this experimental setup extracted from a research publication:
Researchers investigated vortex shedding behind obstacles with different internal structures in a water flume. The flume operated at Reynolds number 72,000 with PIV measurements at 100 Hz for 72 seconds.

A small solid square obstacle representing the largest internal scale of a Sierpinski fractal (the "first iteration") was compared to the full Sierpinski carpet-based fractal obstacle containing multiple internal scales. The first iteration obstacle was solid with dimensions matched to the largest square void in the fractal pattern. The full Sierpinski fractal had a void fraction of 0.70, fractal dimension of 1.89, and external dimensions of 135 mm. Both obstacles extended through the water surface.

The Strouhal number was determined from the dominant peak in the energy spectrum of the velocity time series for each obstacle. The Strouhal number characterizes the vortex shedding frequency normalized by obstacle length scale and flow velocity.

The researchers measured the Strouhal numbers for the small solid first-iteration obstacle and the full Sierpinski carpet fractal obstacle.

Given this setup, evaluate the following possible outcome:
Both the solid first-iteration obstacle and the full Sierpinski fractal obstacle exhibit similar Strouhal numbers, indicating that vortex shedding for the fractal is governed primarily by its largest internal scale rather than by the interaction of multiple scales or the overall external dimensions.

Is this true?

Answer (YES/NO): NO